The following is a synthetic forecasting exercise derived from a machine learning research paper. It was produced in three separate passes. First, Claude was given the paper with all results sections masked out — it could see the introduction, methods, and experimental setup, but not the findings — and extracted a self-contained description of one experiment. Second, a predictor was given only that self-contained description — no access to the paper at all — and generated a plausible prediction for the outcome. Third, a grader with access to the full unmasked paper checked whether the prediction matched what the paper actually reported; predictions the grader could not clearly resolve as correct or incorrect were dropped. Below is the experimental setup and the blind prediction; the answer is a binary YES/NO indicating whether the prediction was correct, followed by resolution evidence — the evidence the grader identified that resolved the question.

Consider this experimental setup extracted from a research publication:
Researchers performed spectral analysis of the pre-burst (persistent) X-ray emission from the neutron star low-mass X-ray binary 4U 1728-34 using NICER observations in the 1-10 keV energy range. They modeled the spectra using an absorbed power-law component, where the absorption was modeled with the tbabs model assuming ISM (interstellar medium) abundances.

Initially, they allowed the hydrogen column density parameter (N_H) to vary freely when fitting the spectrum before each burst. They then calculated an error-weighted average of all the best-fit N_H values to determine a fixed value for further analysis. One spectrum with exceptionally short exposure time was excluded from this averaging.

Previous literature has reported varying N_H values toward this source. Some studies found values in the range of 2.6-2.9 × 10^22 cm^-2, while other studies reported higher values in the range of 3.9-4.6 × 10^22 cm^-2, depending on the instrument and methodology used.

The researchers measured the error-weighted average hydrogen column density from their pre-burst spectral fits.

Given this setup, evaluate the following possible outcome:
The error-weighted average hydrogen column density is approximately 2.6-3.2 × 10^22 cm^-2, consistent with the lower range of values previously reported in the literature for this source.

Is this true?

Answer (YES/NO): NO